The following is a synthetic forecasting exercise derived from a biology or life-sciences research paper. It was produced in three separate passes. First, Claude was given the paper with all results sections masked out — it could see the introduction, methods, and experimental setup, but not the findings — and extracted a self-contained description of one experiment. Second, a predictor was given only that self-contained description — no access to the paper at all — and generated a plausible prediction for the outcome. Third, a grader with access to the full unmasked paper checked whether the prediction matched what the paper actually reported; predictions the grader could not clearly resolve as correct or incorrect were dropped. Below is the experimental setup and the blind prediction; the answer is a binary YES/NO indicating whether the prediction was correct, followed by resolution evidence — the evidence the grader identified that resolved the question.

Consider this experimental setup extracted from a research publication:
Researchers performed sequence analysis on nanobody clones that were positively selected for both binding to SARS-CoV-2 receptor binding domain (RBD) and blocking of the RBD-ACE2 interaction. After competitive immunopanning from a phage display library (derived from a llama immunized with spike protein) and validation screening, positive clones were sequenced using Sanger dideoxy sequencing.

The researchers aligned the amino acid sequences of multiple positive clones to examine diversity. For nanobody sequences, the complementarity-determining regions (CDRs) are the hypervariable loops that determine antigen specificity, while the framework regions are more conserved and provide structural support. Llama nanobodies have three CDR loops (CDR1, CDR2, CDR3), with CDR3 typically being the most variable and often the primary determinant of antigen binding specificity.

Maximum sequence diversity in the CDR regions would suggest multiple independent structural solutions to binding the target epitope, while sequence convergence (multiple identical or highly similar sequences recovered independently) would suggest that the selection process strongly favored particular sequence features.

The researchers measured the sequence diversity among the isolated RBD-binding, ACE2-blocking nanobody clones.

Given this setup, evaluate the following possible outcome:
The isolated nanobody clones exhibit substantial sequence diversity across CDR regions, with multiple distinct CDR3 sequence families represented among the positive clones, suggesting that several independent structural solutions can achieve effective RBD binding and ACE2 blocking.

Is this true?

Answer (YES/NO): YES